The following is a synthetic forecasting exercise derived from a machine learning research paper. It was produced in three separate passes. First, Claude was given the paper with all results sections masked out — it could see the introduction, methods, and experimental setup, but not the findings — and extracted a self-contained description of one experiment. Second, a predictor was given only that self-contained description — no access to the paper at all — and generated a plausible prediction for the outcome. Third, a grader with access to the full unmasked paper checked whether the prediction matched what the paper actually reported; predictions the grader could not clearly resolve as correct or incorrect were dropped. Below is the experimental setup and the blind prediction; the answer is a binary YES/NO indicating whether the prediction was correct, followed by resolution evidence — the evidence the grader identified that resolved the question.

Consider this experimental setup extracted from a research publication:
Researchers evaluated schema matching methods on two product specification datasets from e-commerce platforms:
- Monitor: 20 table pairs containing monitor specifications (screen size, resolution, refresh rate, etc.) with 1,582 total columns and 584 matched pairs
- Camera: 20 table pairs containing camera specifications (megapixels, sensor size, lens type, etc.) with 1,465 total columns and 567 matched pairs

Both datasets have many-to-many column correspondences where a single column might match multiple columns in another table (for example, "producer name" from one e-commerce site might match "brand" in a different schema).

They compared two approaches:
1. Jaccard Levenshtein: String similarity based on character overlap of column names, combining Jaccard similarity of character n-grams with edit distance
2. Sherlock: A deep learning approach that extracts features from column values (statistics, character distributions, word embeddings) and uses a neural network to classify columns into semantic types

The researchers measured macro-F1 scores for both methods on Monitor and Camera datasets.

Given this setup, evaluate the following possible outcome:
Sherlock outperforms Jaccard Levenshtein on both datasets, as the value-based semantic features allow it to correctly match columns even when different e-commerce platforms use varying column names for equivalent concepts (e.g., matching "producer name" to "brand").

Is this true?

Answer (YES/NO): NO